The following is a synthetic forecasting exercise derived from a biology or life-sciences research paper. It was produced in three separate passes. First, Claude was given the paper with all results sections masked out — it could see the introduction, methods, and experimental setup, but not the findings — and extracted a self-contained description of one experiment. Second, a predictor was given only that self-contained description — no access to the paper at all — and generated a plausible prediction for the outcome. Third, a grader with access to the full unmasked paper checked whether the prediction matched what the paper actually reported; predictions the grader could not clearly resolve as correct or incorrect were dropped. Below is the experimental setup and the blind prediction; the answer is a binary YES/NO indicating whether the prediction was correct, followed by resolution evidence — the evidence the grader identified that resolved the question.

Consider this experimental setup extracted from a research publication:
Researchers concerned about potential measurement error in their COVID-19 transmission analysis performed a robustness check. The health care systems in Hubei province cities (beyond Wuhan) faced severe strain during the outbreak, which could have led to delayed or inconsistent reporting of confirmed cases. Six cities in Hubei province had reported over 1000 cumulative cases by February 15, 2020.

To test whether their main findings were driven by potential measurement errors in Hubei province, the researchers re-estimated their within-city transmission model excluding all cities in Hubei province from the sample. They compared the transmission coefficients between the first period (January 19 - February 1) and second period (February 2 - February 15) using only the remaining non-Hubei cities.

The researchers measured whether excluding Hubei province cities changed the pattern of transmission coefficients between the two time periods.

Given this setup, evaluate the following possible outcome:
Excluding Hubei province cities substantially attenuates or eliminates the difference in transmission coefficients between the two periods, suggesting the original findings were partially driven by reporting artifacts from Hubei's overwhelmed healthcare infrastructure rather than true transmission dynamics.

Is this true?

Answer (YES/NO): NO